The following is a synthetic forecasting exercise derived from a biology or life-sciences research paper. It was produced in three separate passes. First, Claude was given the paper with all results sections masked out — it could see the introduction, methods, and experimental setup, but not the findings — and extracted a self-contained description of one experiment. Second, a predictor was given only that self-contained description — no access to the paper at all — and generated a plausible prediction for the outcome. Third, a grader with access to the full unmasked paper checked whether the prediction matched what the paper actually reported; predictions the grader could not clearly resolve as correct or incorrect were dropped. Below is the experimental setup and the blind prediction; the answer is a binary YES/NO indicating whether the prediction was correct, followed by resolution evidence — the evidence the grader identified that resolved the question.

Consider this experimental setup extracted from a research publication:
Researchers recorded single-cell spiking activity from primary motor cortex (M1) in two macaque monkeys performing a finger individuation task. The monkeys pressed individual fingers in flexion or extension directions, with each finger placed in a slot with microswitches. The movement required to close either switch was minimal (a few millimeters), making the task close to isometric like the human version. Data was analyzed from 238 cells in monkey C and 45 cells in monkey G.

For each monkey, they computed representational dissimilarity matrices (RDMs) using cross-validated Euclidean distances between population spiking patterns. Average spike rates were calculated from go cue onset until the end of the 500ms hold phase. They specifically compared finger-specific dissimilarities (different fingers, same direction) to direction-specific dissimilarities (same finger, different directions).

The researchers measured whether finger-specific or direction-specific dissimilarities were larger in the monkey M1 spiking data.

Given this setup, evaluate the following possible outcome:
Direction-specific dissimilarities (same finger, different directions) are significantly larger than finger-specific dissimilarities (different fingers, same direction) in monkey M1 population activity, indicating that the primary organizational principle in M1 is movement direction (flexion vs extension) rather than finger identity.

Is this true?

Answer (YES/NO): NO